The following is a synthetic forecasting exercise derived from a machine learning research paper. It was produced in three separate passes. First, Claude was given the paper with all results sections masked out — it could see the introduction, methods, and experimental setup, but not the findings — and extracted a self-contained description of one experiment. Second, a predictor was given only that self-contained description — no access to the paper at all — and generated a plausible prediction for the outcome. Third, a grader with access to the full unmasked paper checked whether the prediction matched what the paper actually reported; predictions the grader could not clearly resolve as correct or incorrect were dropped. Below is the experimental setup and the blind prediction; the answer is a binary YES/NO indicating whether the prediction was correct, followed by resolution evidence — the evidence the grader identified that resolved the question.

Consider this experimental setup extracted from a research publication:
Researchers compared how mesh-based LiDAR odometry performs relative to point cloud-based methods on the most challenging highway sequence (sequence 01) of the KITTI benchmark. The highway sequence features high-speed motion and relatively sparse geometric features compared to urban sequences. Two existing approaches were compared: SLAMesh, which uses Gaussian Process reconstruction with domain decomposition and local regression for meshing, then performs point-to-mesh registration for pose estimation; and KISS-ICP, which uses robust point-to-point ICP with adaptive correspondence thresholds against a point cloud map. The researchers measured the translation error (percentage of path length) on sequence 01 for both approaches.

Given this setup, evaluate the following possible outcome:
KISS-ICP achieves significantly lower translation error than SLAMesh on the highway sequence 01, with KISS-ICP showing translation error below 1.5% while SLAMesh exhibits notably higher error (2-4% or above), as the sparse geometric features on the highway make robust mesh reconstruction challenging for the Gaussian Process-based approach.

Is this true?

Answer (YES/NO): NO